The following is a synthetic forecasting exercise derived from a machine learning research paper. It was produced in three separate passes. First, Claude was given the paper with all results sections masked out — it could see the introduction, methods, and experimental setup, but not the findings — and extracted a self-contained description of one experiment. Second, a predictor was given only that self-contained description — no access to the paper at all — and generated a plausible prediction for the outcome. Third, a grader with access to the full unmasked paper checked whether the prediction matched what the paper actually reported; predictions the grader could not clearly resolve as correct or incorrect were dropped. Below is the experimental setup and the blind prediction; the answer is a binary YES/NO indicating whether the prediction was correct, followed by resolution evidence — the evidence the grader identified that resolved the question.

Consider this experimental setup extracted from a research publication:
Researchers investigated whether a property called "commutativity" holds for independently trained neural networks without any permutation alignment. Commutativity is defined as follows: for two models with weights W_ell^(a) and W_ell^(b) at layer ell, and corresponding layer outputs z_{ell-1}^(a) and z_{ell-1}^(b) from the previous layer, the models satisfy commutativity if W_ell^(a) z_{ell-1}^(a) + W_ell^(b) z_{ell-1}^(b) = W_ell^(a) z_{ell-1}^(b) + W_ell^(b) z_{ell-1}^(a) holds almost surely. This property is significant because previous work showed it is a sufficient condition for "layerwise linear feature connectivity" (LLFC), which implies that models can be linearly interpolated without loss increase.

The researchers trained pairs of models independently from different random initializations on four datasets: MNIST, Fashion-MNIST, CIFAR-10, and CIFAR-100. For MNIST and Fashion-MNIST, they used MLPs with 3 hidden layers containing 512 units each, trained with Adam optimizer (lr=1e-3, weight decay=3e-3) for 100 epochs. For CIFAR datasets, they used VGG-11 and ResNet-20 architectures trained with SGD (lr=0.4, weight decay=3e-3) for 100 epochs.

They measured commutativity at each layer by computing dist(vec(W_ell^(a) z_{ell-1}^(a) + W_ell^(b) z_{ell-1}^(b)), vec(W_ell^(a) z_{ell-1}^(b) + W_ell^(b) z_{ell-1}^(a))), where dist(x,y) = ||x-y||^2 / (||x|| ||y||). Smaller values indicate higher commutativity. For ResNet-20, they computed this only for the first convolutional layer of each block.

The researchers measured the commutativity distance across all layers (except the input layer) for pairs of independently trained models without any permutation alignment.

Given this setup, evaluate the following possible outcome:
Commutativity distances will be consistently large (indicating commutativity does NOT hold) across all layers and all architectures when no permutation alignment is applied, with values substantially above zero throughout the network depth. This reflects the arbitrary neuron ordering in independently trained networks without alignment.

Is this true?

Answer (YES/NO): YES